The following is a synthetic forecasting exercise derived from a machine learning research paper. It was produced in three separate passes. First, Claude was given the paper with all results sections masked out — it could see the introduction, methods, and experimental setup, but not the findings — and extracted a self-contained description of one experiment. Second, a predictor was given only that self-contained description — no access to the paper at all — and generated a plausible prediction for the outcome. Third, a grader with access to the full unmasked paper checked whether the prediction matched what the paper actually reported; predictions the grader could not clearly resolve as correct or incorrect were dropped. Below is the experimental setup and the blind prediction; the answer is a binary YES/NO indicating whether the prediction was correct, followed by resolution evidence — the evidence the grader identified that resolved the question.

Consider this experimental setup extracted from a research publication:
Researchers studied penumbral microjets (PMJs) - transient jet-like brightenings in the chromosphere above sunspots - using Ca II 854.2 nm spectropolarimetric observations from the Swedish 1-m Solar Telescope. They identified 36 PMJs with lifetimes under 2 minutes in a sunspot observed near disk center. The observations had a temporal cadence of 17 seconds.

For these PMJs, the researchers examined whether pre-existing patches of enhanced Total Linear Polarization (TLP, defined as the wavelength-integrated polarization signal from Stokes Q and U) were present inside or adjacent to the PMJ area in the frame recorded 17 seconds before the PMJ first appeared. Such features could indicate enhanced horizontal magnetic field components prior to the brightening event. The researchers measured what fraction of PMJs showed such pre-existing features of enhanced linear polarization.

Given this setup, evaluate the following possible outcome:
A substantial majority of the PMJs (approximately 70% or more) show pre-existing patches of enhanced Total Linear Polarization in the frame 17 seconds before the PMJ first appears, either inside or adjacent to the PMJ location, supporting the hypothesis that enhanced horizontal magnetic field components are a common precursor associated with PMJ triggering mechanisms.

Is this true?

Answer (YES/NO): NO